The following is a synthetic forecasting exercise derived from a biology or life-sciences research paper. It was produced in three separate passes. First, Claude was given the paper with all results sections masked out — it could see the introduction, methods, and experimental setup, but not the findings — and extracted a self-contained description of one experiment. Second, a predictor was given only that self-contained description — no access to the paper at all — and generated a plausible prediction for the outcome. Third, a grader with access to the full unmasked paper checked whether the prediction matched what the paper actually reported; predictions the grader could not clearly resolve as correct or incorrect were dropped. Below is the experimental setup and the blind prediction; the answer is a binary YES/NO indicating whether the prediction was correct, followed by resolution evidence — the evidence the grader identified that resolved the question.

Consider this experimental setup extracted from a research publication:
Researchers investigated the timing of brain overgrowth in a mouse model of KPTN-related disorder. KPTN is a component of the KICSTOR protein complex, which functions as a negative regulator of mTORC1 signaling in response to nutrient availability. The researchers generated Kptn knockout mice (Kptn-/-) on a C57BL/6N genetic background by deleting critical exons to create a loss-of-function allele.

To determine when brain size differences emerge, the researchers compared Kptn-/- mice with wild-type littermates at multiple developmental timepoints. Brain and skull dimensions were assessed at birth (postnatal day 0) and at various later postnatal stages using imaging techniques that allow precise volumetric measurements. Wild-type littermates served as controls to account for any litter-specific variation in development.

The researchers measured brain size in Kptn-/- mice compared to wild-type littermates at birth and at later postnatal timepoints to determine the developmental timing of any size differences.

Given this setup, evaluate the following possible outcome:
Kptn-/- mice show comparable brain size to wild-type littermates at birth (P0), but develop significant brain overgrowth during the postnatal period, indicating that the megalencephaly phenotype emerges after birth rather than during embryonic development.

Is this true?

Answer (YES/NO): YES